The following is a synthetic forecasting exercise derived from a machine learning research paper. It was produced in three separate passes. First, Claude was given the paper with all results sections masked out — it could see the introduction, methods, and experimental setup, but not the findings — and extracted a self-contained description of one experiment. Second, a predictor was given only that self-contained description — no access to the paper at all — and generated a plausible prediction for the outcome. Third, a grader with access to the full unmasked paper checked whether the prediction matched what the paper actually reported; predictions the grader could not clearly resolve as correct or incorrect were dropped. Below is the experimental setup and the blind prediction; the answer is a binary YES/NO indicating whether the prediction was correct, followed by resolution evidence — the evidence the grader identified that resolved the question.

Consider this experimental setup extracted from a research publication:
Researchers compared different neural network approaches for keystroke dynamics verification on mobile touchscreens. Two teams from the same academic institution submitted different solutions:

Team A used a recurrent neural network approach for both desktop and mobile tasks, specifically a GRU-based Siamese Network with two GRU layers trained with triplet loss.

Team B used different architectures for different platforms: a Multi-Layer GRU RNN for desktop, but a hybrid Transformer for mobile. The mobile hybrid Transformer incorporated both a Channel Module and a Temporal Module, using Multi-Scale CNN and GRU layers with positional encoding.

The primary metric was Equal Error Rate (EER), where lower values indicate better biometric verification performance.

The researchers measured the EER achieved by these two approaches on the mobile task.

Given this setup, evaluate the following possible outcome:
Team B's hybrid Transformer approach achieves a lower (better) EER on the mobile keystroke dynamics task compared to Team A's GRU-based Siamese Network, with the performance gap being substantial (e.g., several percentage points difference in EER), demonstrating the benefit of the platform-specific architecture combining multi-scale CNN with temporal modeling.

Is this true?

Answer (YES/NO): YES